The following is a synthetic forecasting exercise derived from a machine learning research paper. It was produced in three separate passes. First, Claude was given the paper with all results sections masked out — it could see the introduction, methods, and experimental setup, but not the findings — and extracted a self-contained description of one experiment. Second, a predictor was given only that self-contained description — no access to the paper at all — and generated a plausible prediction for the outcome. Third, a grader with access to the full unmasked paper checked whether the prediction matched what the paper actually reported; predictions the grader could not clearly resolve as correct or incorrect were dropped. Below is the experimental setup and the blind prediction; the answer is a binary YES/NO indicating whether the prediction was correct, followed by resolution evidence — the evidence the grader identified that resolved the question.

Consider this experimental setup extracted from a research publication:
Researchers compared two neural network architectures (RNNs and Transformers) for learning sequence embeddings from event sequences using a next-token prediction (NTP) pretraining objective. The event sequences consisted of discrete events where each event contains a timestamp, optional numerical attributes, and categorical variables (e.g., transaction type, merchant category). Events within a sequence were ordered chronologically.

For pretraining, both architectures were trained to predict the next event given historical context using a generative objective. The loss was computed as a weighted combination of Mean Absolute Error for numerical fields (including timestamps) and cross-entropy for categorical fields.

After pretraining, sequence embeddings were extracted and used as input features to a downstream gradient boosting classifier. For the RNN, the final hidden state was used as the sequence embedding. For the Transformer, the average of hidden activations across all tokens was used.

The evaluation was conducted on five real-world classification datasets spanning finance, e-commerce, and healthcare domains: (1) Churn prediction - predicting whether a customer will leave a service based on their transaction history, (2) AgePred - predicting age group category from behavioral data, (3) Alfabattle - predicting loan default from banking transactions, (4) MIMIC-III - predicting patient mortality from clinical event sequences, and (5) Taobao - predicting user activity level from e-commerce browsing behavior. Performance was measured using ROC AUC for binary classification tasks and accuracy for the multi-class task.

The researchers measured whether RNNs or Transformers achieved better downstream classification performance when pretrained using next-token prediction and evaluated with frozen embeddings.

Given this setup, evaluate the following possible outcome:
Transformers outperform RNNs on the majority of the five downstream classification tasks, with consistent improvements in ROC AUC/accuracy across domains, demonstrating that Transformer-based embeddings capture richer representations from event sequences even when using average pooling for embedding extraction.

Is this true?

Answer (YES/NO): NO